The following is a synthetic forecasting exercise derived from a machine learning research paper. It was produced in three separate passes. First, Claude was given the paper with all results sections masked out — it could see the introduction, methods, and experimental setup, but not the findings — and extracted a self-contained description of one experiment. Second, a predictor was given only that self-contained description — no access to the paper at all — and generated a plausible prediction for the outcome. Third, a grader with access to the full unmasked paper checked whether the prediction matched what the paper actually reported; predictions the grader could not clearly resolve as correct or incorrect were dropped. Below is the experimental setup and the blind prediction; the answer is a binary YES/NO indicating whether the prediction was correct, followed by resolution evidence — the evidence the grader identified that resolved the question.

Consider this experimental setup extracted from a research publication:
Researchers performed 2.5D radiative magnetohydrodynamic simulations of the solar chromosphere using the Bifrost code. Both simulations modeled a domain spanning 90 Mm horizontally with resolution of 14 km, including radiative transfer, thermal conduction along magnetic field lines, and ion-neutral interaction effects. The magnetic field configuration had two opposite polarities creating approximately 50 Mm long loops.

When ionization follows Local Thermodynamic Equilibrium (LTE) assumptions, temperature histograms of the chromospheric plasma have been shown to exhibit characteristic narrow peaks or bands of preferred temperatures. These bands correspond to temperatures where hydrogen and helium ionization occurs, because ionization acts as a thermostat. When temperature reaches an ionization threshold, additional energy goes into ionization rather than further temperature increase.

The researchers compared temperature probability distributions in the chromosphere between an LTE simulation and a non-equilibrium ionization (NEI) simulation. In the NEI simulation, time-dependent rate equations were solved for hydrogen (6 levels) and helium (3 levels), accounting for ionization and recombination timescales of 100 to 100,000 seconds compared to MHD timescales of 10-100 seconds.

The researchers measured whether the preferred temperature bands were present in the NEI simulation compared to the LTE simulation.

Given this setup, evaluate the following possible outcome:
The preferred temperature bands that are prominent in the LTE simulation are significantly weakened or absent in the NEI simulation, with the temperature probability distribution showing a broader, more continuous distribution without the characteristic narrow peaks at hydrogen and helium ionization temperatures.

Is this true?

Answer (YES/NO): YES